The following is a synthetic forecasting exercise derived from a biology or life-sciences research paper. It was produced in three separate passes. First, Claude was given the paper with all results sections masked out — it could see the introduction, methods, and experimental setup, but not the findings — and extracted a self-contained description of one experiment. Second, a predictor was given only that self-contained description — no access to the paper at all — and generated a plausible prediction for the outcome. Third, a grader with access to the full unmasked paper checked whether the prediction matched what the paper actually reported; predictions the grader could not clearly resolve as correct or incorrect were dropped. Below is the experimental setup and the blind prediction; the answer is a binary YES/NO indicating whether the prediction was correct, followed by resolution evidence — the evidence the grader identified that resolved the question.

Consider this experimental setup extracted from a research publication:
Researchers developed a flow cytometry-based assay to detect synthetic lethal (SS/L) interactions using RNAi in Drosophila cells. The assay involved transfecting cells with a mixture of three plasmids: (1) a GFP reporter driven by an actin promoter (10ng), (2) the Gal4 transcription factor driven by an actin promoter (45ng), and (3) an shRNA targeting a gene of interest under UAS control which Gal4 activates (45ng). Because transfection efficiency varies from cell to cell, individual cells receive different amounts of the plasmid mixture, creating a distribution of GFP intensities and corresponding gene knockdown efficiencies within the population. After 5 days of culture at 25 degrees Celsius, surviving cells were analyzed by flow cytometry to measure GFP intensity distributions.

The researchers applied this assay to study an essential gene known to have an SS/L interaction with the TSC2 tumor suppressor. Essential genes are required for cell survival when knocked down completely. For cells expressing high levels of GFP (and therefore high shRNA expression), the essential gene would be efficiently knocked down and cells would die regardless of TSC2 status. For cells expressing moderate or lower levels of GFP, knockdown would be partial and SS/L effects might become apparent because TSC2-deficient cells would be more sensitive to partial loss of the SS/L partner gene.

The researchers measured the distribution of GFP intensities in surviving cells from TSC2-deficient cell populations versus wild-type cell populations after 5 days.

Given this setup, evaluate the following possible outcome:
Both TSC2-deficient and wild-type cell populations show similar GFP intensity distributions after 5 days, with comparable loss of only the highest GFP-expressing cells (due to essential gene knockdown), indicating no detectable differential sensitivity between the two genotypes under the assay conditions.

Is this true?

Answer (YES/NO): NO